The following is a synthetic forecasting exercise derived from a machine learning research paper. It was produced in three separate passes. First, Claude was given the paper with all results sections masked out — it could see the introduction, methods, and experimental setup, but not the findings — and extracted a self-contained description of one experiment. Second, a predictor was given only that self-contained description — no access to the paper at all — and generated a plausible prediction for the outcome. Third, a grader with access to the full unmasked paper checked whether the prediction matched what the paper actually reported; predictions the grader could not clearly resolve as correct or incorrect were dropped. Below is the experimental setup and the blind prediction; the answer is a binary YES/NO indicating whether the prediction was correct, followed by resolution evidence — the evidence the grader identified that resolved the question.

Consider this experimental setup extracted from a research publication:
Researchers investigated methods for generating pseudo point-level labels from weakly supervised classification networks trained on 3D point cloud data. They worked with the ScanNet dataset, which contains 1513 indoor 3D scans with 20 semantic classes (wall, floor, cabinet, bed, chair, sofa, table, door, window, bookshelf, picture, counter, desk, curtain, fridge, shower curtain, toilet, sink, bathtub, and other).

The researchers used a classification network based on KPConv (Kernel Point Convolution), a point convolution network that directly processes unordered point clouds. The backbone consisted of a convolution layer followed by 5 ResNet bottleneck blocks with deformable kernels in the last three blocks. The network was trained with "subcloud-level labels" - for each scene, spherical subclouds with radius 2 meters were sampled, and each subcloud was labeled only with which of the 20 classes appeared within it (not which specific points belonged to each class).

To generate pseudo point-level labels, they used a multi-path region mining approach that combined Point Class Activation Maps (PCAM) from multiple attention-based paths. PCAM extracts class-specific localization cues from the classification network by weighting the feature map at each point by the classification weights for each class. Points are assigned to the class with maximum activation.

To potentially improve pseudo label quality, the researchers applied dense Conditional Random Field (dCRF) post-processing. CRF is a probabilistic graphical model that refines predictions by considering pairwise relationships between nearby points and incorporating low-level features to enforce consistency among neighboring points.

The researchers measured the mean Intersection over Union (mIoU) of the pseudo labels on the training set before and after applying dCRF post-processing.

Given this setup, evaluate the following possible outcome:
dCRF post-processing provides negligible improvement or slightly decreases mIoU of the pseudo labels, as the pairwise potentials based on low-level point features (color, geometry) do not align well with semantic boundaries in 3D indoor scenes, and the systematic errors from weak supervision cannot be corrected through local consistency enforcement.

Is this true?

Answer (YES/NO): NO